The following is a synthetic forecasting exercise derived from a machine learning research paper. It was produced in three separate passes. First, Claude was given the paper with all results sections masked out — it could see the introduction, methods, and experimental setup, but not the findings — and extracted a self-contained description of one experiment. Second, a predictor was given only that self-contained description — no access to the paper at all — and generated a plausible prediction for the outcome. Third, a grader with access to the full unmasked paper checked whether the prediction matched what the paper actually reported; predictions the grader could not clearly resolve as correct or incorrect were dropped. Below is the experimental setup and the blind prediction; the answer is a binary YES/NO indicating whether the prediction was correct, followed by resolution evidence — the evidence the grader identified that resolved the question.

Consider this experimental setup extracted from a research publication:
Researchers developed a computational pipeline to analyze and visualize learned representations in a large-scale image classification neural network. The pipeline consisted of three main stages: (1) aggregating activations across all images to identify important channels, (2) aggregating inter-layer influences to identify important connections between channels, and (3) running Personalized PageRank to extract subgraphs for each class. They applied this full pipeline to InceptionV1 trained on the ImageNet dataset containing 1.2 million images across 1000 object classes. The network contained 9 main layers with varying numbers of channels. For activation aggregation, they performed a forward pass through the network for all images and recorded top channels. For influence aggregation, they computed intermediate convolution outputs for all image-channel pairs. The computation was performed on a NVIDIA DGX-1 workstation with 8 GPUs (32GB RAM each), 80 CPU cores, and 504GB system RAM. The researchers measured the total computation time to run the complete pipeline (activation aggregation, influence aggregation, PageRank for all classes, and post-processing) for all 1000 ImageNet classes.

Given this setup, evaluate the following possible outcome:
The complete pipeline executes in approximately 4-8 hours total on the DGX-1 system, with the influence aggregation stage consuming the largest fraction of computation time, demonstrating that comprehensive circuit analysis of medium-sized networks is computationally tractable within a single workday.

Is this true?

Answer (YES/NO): NO